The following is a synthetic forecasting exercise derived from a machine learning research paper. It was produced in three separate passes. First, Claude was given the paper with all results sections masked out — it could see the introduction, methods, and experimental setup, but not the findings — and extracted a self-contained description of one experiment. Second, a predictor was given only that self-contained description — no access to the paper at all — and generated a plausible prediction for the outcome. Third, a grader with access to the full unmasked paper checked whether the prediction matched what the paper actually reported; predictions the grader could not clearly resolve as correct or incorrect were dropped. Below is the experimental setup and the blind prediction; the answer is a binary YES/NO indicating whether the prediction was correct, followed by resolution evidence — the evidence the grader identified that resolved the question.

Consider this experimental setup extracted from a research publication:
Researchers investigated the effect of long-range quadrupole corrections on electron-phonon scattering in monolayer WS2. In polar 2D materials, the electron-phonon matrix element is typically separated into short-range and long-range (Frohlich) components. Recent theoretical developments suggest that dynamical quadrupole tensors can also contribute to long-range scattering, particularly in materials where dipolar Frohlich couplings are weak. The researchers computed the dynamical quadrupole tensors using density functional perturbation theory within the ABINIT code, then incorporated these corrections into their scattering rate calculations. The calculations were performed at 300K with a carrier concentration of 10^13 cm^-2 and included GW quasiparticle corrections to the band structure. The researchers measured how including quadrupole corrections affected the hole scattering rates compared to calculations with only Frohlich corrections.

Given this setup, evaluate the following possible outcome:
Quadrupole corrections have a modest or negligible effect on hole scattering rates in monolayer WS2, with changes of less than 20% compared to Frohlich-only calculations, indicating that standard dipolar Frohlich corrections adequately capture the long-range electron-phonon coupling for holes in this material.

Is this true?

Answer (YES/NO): NO